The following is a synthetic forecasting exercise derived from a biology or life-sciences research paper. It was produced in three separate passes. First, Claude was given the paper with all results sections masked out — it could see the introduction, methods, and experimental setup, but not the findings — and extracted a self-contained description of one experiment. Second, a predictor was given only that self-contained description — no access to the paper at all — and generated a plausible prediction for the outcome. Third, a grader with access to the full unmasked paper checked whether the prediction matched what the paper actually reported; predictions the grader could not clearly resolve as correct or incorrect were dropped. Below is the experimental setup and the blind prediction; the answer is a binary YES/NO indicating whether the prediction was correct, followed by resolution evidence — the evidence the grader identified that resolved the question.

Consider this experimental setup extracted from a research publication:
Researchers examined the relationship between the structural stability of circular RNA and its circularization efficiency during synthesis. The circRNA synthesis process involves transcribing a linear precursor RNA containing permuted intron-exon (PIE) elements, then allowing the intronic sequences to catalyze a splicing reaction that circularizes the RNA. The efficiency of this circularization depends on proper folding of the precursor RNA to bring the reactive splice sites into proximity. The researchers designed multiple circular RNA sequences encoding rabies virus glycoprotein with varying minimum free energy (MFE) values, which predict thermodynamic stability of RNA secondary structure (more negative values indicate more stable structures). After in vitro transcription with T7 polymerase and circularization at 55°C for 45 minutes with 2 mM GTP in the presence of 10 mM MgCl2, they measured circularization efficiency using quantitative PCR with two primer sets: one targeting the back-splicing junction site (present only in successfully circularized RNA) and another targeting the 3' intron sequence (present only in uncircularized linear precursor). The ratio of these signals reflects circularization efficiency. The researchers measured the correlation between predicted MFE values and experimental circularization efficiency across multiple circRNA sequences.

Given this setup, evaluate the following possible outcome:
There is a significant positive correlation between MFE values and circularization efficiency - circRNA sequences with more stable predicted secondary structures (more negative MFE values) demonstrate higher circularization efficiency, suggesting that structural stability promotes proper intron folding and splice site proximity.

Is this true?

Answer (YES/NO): NO